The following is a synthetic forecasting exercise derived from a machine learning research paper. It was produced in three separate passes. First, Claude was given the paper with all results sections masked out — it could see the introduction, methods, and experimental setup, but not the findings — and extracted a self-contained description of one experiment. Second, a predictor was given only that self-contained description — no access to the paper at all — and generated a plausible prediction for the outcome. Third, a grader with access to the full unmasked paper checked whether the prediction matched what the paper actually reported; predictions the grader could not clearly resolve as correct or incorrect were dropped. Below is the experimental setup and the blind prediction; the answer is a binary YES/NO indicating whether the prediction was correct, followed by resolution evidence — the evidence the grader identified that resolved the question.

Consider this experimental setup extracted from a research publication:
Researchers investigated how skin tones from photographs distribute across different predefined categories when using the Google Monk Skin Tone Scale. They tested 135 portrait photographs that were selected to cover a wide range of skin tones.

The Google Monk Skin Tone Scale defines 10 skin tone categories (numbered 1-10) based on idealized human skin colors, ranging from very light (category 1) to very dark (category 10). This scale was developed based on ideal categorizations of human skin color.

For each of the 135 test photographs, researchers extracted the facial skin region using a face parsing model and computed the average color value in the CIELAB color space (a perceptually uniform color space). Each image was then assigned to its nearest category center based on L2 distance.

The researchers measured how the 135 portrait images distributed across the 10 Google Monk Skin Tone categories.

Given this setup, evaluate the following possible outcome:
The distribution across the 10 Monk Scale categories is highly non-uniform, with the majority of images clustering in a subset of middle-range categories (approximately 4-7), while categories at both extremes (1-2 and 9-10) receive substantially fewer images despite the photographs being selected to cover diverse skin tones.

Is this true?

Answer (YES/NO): NO